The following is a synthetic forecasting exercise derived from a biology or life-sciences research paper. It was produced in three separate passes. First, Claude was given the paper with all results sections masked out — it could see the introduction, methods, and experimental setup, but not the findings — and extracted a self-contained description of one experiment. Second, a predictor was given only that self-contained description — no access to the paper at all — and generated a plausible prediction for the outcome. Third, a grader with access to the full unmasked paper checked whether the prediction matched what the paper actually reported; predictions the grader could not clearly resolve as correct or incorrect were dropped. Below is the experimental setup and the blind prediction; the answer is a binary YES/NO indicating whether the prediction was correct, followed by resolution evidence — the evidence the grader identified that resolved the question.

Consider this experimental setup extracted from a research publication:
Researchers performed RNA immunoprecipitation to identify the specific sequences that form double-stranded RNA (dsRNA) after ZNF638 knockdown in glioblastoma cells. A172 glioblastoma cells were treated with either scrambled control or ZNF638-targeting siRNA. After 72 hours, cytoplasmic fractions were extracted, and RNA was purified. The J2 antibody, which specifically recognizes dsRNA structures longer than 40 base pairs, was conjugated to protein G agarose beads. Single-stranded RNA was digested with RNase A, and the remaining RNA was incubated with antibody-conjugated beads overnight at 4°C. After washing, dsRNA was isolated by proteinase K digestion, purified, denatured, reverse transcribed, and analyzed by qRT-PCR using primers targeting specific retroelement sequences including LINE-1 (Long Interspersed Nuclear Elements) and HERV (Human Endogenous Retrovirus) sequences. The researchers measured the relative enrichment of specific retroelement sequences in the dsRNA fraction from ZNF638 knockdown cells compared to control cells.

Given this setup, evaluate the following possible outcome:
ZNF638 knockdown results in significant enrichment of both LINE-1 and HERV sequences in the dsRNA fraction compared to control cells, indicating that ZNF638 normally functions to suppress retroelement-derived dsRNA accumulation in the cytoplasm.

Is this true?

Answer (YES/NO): NO